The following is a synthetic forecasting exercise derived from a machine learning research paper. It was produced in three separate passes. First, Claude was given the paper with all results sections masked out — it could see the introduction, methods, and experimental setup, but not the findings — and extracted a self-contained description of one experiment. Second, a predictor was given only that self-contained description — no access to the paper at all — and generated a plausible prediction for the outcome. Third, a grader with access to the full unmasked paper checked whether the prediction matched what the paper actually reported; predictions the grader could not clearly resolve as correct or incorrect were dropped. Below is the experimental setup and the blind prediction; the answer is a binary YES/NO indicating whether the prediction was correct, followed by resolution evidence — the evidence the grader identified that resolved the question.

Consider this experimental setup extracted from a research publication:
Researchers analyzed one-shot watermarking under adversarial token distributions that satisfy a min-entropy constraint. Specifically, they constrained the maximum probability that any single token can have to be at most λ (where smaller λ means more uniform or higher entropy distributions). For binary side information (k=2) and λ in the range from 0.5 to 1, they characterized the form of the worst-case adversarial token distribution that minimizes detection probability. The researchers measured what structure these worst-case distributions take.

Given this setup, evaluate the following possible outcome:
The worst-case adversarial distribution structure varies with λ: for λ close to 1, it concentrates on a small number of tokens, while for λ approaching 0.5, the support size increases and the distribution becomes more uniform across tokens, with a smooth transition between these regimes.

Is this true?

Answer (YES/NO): NO